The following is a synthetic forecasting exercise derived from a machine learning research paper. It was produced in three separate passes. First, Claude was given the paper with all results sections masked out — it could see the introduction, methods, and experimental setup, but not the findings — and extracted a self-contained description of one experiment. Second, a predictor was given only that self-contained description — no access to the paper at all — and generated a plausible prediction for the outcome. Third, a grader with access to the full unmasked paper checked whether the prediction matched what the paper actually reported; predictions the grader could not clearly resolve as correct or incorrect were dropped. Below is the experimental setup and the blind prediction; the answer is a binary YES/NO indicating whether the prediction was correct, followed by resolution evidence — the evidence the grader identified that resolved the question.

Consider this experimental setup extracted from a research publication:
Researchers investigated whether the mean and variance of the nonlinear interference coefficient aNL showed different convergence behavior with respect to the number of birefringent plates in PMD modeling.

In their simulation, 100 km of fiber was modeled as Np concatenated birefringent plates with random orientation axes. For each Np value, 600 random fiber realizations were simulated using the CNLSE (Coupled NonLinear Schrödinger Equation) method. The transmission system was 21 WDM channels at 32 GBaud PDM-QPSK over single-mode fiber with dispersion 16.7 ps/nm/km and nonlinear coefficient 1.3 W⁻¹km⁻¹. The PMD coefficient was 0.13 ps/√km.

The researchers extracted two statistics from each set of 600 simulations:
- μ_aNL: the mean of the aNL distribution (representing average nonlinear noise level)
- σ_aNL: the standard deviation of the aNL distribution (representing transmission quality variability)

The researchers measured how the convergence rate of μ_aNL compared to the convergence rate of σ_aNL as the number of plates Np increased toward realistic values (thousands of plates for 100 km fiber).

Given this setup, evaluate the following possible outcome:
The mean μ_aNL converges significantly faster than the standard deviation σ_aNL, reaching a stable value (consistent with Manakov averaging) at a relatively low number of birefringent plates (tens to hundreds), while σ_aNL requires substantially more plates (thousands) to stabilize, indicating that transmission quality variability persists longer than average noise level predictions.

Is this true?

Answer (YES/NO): NO